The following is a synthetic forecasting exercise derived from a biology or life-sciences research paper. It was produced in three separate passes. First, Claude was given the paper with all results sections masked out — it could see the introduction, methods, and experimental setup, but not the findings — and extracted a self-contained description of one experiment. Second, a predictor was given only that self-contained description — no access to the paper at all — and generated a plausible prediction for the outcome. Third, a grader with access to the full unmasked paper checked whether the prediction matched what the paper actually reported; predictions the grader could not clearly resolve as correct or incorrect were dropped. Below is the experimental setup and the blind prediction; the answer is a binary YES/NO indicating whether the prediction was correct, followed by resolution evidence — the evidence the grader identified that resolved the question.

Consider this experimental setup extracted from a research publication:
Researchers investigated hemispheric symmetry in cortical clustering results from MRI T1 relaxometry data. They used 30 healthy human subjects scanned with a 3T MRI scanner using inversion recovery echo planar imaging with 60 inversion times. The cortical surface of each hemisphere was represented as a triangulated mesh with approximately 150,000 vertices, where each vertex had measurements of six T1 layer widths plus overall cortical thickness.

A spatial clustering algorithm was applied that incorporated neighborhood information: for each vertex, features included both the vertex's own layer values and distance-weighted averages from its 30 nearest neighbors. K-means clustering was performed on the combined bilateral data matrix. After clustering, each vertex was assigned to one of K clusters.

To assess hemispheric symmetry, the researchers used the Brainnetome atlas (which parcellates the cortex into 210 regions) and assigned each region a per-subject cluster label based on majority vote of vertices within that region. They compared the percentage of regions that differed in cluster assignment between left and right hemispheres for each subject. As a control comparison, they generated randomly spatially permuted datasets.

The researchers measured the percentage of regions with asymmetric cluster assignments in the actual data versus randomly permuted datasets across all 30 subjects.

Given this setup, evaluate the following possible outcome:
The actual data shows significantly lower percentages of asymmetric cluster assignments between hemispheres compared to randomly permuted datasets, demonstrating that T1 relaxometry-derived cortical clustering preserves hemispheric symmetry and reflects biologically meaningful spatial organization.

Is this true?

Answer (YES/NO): YES